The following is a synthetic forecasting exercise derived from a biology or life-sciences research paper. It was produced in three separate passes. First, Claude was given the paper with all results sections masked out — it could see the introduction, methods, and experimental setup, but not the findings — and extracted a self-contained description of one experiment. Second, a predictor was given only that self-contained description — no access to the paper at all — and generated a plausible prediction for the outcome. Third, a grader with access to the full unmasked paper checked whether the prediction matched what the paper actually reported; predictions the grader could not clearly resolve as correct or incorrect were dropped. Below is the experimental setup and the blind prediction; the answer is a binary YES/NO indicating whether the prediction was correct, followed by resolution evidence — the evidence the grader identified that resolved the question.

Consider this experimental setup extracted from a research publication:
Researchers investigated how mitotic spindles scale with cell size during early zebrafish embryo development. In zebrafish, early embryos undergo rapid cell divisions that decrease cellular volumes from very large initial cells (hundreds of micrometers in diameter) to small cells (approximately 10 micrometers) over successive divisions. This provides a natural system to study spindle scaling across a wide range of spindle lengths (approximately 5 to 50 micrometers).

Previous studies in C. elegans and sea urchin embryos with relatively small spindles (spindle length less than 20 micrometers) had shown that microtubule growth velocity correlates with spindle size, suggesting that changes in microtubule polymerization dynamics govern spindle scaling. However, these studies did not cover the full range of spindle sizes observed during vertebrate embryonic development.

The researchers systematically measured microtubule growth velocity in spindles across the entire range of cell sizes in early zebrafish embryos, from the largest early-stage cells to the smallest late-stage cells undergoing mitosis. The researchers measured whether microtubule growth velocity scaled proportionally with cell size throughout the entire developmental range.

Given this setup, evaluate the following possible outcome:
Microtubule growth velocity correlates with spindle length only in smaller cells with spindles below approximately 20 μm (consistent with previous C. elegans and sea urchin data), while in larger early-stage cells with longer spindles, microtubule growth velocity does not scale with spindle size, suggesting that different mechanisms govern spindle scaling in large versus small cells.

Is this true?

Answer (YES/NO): NO